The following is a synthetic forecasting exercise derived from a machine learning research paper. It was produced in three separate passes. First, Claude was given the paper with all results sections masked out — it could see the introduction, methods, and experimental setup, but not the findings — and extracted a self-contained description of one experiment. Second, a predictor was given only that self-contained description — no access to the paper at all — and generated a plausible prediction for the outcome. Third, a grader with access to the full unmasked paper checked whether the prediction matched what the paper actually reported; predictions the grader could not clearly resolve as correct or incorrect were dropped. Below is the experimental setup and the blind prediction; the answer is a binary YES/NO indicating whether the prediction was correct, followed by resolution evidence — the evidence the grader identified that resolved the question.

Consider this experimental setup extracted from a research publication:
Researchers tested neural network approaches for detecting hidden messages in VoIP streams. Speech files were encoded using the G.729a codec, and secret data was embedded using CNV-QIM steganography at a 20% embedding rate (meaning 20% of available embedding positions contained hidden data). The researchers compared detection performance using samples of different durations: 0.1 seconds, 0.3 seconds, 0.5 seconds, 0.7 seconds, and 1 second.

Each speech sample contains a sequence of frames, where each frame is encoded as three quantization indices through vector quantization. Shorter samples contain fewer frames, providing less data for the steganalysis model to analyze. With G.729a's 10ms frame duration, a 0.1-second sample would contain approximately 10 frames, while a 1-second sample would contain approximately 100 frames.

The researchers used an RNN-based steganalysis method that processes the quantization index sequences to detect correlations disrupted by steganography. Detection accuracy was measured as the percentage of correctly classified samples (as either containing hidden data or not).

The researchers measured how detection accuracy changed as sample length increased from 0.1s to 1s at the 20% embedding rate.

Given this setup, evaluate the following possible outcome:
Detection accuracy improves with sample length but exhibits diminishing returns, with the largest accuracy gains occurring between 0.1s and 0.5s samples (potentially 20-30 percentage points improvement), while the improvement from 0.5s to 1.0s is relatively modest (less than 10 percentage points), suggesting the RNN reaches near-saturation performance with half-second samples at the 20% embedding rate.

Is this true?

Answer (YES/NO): NO